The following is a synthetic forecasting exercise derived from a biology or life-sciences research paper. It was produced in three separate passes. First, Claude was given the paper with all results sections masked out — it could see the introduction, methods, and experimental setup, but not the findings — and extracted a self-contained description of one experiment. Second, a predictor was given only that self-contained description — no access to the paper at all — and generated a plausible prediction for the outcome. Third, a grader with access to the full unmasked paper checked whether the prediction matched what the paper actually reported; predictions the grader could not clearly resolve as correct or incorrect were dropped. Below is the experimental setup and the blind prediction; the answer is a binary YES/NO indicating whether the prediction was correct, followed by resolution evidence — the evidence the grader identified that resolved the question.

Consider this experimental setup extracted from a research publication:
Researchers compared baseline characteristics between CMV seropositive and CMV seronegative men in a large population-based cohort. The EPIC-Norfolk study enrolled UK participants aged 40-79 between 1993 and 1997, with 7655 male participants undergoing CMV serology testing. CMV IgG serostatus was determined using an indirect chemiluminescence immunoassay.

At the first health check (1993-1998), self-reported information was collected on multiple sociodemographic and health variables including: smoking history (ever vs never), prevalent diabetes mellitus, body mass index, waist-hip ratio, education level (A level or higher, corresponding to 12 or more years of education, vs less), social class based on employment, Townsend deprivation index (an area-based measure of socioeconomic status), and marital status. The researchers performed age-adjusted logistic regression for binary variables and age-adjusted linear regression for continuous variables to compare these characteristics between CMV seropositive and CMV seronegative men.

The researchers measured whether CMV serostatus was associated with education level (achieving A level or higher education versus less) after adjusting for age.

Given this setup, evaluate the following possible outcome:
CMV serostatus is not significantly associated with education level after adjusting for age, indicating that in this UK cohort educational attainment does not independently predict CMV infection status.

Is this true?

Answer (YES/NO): NO